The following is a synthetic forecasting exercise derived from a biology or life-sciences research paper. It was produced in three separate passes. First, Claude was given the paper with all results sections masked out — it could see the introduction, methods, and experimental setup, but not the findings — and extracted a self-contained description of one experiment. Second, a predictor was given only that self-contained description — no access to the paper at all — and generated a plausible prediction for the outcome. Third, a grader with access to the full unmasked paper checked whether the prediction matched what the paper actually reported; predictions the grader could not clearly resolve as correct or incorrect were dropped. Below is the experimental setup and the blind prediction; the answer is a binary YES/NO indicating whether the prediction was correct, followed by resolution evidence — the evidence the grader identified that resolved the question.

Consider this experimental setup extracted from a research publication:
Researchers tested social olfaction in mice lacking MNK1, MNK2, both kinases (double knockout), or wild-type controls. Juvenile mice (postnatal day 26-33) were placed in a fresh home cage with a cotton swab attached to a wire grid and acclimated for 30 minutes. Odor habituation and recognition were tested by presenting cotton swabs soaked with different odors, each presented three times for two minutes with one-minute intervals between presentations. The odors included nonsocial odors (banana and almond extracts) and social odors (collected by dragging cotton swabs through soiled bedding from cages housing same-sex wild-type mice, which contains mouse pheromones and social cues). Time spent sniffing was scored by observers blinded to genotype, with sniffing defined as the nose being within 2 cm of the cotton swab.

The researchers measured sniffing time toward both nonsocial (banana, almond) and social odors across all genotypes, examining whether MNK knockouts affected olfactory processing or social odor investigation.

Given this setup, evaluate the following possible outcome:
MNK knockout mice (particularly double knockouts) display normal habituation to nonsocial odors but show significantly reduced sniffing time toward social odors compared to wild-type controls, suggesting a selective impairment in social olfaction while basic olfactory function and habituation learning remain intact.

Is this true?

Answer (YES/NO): NO